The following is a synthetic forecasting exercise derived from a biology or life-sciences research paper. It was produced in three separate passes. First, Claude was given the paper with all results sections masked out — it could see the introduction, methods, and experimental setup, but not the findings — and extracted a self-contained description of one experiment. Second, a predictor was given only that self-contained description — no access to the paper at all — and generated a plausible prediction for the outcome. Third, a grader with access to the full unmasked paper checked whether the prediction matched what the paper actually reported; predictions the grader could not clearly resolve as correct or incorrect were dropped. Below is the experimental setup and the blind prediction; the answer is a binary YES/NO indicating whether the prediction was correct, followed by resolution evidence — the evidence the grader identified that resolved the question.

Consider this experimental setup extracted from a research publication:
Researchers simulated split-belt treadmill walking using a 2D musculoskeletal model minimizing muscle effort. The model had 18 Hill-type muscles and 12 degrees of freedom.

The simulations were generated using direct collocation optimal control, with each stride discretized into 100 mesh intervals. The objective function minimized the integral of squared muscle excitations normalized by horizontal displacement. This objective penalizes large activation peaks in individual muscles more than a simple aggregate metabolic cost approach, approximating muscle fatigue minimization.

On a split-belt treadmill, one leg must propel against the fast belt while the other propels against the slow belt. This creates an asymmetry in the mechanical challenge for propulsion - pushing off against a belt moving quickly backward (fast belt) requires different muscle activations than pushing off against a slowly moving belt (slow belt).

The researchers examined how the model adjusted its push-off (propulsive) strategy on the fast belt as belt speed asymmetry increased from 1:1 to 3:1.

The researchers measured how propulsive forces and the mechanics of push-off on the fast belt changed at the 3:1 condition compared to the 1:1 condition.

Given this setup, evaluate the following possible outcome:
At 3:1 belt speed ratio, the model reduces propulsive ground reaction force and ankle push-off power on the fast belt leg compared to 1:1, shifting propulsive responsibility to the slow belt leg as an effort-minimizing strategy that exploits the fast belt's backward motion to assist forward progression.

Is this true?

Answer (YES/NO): YES